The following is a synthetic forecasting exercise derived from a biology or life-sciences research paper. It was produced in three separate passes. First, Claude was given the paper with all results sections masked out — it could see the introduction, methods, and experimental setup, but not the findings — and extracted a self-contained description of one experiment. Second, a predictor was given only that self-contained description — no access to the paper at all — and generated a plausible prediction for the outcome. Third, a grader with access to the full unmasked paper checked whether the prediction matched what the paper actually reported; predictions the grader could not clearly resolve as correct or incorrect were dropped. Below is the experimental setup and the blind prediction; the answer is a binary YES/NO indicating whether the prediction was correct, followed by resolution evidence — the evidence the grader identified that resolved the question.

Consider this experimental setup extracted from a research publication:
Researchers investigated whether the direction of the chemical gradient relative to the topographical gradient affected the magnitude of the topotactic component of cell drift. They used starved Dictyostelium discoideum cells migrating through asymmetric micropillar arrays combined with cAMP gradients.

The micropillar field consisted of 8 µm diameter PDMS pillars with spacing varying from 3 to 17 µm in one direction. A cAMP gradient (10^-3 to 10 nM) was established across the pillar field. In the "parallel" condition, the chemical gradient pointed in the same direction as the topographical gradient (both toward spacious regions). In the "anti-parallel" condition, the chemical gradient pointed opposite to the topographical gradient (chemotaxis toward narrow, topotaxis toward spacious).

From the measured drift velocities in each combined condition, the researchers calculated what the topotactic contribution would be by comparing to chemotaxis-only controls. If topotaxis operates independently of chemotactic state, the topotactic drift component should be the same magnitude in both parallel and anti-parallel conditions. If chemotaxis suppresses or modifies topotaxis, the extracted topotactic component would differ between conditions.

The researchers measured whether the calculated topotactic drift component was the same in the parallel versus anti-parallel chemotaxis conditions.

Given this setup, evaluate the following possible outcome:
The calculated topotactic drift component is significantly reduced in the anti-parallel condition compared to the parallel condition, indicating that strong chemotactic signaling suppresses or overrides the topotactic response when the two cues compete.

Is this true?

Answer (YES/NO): NO